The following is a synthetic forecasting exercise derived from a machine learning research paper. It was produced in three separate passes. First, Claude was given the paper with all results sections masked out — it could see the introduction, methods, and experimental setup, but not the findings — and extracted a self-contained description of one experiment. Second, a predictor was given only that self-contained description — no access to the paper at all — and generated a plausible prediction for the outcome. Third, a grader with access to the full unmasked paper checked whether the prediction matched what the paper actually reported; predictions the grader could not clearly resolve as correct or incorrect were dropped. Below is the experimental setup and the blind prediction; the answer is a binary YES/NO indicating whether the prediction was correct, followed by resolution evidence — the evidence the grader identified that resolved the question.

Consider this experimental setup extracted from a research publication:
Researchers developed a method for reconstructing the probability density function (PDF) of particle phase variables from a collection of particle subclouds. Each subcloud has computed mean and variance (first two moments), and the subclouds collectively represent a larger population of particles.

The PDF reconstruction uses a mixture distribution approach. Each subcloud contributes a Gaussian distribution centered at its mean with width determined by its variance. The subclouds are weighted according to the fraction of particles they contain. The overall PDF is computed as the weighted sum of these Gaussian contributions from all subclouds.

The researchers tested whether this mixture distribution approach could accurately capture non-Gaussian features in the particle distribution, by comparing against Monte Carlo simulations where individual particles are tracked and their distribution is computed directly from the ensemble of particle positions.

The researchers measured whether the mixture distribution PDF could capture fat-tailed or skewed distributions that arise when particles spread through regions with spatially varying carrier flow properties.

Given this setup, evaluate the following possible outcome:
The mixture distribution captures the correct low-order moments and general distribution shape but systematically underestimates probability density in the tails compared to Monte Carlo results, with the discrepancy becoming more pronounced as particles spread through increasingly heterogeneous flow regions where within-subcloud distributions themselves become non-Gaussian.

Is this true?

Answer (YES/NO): NO